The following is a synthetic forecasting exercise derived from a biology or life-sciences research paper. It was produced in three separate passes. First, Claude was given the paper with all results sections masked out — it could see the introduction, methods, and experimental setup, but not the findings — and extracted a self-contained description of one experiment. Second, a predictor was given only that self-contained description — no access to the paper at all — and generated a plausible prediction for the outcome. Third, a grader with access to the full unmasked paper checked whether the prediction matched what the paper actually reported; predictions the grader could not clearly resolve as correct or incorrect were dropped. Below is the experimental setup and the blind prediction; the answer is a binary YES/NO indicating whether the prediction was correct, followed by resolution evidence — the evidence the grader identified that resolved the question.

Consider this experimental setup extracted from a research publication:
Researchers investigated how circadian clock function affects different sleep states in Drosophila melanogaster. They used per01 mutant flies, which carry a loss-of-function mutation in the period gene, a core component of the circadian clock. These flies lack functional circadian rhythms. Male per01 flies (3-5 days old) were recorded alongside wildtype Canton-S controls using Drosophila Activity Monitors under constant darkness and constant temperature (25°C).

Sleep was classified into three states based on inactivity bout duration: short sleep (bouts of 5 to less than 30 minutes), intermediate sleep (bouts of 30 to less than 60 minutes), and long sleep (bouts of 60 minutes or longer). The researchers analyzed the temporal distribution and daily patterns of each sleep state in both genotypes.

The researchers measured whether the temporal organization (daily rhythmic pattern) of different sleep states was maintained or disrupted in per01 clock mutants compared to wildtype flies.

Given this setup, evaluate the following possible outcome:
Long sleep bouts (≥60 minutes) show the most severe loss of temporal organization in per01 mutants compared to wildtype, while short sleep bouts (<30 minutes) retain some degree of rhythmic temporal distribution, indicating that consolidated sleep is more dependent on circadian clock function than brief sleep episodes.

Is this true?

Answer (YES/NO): NO